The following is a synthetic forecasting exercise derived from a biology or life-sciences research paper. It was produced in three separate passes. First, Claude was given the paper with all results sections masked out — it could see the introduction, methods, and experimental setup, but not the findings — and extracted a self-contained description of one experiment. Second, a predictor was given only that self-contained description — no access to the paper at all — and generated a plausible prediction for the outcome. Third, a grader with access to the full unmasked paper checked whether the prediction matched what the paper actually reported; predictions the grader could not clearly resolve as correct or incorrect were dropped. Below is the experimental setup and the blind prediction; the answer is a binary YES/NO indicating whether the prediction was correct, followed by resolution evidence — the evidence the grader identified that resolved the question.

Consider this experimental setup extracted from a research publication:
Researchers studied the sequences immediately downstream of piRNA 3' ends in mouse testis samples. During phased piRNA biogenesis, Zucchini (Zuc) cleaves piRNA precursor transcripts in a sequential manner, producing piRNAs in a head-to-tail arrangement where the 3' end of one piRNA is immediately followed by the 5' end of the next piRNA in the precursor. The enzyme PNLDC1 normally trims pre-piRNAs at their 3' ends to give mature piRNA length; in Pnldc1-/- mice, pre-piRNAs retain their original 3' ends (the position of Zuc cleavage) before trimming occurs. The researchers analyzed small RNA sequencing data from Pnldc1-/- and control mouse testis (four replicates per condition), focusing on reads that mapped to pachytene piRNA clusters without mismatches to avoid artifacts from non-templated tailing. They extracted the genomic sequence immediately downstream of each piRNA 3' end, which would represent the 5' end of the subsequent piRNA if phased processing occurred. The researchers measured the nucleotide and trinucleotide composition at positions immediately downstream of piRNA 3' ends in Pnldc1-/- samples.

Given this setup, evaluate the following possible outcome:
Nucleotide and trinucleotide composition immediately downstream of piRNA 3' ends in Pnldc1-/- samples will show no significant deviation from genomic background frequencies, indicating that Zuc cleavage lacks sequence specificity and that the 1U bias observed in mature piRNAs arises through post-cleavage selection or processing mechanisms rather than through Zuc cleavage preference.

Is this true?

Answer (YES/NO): NO